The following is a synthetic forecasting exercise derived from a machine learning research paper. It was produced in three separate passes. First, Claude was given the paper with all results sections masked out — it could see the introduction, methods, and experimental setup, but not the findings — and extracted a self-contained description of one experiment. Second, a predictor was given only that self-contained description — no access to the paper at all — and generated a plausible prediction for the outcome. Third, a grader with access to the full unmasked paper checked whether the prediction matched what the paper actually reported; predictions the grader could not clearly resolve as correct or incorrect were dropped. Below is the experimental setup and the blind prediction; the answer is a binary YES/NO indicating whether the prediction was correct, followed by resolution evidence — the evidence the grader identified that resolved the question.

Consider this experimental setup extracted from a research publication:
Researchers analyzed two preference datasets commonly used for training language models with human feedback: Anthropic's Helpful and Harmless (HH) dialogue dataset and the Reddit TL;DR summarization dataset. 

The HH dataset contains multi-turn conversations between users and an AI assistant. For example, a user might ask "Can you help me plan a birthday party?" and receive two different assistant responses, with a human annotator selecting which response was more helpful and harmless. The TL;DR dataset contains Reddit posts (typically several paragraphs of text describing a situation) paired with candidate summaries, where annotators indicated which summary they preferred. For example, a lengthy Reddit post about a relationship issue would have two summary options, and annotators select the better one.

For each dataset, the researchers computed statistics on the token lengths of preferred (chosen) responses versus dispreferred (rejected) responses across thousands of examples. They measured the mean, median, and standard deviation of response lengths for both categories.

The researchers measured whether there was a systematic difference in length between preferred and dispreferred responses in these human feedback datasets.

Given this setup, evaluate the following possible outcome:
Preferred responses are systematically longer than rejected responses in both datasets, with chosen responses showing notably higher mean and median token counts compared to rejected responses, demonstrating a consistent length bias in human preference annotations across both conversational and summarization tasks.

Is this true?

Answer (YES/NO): NO